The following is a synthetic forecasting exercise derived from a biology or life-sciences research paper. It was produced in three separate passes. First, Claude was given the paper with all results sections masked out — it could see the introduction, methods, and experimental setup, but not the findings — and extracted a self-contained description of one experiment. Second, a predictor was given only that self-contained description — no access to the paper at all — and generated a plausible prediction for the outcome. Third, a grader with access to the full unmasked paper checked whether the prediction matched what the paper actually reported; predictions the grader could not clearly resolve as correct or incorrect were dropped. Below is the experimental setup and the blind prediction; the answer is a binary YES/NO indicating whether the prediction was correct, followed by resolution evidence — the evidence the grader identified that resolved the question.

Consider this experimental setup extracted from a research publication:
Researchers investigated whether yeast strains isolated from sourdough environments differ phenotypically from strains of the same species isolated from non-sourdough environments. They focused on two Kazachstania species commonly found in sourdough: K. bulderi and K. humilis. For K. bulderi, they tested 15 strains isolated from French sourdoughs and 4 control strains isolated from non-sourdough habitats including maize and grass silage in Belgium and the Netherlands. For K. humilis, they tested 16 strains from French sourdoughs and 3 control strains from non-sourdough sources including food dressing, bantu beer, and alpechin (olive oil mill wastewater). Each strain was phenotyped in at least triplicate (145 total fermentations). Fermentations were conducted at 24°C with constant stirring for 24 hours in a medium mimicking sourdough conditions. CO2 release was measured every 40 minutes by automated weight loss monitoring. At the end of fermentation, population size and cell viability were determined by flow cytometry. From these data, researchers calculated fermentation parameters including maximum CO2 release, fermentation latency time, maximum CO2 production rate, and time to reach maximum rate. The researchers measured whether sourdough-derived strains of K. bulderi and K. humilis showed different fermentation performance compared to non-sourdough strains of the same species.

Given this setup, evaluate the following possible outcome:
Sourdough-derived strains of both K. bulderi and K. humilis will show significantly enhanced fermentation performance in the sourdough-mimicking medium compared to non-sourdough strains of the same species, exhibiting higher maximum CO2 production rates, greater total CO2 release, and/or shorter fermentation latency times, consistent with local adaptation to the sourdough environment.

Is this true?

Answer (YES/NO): NO